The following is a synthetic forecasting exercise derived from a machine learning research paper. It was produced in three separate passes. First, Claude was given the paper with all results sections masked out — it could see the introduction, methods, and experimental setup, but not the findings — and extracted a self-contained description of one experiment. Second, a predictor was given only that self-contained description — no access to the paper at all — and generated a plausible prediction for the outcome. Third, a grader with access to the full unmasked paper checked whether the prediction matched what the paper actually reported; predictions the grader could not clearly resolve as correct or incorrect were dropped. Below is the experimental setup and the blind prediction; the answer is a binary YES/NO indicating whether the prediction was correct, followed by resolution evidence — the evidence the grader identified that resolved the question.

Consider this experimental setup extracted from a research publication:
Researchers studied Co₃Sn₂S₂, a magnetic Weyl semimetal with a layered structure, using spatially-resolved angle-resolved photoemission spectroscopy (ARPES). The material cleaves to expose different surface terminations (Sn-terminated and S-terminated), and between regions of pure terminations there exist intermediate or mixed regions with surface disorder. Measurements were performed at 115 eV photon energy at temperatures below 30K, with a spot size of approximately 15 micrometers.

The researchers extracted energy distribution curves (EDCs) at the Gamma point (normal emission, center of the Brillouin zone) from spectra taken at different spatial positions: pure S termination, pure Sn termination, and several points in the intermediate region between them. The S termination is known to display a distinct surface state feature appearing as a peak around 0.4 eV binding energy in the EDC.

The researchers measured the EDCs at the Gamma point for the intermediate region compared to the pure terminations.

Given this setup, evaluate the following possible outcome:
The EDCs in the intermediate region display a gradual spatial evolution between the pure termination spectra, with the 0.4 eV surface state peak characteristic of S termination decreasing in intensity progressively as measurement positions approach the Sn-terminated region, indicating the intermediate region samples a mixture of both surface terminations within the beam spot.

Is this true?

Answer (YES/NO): NO